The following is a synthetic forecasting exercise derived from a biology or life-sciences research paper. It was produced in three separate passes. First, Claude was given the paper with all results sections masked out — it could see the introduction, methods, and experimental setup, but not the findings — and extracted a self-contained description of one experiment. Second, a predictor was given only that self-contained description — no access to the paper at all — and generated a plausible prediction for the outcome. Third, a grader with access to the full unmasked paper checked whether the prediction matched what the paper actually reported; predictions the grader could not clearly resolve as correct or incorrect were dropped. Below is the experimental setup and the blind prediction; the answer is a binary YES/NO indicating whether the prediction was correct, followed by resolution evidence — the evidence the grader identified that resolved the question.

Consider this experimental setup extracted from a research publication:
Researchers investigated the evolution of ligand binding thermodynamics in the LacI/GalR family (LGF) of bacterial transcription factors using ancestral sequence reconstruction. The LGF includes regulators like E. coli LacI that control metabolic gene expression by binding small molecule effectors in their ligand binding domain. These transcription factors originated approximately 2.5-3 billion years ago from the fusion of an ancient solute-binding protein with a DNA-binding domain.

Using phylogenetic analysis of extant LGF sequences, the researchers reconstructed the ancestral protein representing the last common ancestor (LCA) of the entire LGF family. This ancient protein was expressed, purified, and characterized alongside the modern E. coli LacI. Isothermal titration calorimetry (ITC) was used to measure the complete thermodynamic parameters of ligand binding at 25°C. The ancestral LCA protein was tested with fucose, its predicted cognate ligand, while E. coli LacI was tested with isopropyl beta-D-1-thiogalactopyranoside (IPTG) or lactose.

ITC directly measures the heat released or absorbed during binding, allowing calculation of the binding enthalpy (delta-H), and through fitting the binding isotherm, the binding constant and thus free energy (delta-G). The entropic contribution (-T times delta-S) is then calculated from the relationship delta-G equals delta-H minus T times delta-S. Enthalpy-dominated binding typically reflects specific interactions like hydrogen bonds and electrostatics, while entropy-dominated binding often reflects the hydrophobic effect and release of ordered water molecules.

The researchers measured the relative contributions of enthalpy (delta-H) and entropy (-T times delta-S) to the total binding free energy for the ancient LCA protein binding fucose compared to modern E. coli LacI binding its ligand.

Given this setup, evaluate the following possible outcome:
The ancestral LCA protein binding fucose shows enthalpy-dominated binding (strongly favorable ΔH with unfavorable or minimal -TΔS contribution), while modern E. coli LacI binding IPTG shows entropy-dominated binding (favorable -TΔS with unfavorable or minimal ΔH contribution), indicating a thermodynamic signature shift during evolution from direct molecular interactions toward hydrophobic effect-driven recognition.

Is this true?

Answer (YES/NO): NO